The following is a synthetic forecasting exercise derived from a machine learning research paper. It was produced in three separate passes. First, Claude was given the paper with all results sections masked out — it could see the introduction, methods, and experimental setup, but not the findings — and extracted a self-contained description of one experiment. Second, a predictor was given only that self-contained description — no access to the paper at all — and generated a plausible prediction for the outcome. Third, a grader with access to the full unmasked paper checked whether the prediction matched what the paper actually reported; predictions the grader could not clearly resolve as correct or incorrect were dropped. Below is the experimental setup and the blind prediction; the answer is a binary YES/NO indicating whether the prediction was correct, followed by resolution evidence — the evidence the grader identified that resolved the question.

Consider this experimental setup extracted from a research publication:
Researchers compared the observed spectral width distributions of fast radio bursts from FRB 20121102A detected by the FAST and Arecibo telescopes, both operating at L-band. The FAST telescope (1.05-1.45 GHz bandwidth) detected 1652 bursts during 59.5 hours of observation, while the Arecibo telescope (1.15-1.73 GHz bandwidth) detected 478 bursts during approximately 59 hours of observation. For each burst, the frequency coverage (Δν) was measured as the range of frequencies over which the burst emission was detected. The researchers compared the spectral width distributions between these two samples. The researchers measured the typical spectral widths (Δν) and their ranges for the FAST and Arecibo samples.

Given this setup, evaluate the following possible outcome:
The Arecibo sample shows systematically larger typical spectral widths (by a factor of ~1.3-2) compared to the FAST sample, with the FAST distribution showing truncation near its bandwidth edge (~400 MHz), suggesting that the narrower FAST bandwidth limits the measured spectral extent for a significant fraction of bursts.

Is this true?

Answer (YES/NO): NO